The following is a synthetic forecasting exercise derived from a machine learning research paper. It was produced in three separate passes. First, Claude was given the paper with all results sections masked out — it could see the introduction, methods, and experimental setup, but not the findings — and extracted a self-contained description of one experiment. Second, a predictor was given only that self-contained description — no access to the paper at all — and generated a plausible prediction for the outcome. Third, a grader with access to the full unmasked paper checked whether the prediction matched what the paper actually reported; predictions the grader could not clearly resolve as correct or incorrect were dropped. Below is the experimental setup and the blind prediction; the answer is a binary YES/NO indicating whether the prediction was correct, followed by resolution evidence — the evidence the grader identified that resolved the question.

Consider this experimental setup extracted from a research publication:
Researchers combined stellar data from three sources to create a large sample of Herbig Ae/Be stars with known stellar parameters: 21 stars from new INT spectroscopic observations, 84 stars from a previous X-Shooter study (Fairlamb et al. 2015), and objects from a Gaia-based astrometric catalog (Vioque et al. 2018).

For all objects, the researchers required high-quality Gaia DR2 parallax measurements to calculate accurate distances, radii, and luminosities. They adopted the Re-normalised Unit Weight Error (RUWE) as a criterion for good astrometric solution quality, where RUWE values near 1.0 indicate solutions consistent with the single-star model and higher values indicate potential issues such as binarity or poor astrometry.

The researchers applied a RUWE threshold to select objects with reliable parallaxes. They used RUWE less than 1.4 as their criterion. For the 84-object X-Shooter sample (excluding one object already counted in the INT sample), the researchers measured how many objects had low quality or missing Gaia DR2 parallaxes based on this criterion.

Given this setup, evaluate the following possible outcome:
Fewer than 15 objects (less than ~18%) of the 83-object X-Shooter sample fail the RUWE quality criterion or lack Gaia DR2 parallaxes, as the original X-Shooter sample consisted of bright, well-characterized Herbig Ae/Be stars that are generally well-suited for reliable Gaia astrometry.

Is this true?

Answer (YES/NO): NO